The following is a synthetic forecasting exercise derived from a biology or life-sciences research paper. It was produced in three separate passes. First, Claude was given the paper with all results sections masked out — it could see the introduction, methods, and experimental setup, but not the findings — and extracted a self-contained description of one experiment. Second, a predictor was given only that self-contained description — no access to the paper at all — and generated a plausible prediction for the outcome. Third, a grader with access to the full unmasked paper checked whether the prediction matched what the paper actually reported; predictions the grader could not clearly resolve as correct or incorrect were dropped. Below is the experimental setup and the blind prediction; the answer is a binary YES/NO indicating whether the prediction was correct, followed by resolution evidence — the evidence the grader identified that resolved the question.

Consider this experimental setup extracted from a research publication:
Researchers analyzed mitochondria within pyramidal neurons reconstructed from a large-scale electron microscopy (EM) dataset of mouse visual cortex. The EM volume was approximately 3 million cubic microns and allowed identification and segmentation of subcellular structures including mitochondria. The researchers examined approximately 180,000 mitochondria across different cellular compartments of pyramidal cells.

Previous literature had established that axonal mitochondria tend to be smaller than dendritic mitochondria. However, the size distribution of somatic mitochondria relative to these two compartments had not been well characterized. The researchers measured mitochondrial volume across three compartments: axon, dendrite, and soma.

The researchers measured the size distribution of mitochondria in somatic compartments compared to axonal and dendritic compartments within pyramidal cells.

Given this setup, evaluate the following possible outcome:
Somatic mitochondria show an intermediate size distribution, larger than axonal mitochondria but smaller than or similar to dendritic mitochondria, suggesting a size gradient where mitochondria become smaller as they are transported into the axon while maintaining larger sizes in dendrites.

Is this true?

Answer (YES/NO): YES